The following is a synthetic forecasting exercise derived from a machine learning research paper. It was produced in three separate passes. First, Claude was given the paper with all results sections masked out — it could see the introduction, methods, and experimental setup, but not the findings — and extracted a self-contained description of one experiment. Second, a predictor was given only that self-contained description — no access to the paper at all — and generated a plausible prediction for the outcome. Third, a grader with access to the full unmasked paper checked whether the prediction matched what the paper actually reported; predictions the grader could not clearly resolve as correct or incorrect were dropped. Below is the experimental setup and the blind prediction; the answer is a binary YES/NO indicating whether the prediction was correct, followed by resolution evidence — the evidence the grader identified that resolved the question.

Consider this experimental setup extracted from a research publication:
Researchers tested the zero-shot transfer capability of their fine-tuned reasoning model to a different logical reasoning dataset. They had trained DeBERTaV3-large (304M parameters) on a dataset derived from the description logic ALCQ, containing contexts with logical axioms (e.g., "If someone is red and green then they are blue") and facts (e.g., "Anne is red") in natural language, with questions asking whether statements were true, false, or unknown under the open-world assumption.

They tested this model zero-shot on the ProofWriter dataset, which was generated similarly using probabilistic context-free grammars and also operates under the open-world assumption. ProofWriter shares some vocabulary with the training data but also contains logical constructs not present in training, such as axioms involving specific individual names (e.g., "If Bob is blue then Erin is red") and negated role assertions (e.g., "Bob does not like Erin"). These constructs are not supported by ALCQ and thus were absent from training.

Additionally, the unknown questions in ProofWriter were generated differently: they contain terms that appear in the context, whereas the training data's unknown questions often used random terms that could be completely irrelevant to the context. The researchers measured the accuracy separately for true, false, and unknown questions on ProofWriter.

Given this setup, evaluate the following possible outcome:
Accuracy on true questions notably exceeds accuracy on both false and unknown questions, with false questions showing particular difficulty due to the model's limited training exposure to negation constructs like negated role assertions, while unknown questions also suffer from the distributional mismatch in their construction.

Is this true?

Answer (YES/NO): NO